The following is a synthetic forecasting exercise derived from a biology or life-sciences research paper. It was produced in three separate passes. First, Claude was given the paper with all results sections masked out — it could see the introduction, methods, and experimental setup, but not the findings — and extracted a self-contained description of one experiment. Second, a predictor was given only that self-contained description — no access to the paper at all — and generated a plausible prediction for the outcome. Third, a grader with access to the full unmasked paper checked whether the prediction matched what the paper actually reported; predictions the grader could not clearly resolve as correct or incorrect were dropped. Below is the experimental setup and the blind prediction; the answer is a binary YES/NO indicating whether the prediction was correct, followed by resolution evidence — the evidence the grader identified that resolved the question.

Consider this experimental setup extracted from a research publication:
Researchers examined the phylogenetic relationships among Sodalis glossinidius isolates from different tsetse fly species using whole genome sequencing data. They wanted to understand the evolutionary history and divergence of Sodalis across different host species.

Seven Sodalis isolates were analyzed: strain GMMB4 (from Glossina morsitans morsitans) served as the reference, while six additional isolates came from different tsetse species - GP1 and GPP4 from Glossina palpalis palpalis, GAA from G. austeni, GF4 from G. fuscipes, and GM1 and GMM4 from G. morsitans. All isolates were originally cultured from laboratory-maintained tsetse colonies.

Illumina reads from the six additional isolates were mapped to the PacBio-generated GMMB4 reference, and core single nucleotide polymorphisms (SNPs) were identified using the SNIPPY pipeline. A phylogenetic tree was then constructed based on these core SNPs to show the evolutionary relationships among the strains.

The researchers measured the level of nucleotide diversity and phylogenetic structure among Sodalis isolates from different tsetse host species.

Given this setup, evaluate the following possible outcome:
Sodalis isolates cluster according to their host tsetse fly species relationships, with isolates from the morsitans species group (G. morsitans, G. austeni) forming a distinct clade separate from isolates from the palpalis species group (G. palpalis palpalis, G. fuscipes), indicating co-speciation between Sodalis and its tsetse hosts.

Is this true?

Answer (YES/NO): NO